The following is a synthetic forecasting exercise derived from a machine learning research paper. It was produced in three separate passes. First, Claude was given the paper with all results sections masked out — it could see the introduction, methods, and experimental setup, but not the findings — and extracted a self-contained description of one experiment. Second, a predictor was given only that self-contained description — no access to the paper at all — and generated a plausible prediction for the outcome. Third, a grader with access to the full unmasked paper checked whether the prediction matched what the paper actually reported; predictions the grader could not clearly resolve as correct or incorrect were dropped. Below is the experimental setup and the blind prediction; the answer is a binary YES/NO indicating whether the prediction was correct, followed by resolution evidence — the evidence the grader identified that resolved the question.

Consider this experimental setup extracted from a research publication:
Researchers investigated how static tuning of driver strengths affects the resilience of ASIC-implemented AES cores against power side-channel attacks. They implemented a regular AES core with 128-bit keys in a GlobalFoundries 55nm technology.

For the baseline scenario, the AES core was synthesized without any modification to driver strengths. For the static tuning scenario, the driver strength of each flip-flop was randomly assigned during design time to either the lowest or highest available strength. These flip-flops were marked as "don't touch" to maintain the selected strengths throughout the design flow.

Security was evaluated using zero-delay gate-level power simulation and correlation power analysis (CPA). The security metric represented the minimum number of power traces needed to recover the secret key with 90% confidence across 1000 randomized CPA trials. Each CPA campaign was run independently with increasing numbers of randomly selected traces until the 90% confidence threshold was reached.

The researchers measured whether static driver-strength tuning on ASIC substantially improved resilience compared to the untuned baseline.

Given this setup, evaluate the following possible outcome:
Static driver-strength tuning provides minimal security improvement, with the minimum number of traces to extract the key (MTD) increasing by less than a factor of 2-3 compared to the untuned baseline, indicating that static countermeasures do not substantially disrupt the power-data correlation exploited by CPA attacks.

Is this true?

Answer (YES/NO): YES